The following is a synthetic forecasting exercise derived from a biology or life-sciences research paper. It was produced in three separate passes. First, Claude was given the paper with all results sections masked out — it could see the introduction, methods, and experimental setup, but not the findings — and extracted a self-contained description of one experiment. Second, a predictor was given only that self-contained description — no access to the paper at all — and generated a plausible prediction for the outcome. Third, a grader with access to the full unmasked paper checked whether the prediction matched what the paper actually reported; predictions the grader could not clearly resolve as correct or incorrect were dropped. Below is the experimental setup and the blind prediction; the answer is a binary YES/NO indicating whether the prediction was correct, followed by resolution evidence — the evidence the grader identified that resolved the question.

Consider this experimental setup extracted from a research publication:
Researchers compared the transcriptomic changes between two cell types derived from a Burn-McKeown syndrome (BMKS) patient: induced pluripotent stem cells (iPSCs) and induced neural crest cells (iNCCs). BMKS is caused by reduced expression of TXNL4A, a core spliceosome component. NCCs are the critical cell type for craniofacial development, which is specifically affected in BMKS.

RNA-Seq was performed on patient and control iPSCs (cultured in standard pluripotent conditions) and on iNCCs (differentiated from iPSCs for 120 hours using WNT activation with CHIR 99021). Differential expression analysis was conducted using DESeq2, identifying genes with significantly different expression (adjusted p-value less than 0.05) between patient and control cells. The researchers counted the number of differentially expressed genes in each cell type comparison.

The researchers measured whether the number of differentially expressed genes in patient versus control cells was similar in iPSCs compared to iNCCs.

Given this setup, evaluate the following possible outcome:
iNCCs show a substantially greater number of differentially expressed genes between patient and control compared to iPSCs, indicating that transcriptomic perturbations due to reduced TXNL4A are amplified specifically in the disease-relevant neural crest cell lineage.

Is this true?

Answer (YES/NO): YES